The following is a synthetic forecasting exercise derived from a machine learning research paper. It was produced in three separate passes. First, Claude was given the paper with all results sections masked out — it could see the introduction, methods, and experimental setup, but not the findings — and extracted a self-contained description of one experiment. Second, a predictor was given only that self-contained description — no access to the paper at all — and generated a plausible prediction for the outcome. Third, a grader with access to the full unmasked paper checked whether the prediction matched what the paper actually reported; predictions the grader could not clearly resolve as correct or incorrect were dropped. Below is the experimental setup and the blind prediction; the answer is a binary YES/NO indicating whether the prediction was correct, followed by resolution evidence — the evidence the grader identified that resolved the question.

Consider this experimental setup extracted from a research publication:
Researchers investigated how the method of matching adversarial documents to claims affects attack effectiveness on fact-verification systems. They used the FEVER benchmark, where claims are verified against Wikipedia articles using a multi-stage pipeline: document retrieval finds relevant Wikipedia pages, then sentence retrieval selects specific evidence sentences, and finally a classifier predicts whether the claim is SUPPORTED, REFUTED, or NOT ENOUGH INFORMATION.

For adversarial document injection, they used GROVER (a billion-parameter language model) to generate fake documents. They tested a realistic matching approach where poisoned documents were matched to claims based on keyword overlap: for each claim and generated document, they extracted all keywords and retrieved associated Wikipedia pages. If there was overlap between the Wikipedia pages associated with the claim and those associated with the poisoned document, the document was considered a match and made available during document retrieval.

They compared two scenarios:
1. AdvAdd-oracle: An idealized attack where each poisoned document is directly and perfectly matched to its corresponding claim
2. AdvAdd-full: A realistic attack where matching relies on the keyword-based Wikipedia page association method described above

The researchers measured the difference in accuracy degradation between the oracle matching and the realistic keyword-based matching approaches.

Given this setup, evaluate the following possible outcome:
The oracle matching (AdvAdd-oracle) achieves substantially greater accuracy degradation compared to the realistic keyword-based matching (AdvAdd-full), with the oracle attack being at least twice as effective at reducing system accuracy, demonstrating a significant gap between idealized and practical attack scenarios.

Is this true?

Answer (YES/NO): NO